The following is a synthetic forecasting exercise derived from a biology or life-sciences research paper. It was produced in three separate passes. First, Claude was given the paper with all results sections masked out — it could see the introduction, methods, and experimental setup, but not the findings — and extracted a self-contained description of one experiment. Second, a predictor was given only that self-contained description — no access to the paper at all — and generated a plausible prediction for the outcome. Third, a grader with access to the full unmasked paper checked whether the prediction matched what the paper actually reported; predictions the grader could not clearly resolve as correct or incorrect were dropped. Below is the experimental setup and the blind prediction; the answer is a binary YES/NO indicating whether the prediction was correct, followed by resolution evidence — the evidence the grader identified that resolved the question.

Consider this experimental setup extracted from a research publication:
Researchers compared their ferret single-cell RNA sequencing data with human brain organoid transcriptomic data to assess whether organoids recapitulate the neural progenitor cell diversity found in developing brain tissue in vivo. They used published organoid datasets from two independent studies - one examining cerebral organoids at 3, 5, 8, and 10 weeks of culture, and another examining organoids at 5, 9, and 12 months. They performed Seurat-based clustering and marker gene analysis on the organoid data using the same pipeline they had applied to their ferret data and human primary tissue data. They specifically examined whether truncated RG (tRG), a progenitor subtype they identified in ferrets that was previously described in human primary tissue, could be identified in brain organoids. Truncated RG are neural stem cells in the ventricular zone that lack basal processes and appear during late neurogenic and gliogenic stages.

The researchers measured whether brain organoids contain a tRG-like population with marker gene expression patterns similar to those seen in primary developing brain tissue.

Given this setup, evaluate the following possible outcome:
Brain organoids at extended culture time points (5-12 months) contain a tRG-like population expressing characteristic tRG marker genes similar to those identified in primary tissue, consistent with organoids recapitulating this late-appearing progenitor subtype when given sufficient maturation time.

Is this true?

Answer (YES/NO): NO